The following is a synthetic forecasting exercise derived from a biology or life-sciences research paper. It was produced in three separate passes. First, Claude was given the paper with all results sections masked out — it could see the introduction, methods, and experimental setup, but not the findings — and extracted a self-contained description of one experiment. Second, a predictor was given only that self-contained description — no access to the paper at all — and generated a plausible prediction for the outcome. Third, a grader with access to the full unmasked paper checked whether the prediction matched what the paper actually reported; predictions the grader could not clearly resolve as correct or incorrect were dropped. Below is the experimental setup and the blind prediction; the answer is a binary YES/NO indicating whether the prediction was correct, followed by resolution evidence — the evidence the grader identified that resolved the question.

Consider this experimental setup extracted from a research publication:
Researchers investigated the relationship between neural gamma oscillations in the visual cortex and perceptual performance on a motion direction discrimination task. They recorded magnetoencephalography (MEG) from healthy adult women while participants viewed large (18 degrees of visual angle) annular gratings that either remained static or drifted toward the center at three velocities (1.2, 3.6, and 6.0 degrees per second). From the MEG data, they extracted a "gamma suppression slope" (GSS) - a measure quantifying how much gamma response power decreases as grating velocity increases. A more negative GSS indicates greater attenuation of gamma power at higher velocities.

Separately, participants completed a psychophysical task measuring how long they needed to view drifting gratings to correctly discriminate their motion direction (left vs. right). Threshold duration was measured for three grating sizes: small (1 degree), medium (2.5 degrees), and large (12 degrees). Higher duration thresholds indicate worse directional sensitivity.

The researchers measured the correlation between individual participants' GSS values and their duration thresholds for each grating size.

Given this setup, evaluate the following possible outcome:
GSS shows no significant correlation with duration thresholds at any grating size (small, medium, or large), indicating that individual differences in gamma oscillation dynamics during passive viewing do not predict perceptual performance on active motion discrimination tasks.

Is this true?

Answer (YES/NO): NO